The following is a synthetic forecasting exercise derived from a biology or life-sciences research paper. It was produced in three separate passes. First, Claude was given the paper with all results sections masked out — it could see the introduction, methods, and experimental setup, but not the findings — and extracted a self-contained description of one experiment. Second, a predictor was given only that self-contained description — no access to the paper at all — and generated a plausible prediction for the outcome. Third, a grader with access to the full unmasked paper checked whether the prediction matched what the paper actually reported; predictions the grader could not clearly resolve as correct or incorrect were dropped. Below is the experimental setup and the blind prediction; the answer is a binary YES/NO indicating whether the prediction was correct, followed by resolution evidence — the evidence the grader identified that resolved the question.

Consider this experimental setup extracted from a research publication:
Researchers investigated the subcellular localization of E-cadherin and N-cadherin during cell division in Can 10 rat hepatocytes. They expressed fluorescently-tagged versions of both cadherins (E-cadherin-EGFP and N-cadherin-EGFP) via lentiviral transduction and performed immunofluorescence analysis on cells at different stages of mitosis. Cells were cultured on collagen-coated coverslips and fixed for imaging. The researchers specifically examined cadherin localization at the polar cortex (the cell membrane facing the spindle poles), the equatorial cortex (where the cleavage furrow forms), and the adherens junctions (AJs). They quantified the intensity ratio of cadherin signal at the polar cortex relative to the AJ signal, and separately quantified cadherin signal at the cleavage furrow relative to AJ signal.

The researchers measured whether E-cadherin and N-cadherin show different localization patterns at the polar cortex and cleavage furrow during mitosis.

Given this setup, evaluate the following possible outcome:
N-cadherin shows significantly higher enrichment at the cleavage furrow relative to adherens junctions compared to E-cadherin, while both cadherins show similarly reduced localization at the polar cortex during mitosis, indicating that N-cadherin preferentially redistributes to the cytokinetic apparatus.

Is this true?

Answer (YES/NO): NO